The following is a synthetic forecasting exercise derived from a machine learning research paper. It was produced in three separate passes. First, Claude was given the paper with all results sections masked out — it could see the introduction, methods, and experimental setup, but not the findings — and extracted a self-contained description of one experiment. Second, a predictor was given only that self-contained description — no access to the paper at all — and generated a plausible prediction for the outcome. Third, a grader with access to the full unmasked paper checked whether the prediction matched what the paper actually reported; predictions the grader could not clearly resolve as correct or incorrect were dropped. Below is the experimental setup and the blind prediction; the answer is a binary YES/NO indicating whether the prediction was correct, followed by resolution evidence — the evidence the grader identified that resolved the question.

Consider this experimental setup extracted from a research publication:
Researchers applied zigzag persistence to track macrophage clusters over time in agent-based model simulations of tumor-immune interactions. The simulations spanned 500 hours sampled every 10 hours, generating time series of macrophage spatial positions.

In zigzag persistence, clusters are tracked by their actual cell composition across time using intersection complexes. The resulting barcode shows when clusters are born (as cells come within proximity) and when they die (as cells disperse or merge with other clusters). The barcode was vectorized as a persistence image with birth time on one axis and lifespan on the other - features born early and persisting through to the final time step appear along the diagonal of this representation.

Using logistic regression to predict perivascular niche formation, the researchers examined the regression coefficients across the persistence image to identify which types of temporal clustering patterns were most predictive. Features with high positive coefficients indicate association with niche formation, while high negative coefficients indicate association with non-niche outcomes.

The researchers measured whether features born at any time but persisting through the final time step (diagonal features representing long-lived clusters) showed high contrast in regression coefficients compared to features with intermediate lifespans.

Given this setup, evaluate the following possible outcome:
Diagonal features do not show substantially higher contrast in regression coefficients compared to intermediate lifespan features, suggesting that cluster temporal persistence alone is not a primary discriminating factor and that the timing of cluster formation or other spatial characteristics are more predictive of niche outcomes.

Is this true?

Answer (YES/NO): NO